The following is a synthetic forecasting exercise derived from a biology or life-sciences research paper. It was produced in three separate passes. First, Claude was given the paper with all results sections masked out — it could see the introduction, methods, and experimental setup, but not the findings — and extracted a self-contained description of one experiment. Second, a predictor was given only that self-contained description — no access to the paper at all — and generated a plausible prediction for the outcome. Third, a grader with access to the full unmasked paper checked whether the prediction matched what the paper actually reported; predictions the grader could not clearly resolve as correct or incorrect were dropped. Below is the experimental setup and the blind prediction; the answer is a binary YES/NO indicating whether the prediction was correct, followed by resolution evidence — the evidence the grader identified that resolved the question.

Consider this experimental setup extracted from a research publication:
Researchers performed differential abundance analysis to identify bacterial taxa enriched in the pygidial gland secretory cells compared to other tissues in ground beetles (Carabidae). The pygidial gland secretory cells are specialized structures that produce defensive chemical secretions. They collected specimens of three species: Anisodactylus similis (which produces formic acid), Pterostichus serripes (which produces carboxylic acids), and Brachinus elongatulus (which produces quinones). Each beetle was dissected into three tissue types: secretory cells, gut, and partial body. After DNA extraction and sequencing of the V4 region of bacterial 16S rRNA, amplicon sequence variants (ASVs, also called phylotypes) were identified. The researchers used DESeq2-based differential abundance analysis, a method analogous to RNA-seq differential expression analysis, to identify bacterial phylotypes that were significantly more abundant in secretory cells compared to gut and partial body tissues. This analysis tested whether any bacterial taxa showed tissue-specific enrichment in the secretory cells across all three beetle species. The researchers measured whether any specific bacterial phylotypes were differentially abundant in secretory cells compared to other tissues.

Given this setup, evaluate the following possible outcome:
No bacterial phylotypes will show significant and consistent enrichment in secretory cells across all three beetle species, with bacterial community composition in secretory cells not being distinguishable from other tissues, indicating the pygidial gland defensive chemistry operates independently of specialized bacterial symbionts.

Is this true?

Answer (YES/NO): NO